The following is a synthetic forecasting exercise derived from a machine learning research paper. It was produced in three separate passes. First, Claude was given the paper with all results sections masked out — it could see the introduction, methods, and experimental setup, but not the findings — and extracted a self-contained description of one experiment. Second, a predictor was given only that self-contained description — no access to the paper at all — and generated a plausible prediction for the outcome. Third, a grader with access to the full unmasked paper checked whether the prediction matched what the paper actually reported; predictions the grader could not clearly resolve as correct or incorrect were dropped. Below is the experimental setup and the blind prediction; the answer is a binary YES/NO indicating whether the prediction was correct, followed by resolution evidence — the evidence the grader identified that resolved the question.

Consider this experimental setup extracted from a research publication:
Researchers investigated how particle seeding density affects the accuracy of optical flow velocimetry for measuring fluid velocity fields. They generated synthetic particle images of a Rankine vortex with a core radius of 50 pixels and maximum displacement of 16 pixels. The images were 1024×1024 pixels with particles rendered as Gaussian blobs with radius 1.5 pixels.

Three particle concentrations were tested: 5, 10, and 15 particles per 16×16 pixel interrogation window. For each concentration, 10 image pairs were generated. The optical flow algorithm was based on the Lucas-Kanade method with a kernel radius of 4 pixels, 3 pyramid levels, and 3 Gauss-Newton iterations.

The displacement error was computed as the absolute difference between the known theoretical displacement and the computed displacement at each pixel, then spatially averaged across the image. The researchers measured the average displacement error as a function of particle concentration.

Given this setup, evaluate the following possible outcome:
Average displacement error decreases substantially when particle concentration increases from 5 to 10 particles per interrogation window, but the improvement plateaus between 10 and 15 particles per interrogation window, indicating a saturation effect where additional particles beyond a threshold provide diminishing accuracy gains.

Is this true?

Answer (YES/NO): NO